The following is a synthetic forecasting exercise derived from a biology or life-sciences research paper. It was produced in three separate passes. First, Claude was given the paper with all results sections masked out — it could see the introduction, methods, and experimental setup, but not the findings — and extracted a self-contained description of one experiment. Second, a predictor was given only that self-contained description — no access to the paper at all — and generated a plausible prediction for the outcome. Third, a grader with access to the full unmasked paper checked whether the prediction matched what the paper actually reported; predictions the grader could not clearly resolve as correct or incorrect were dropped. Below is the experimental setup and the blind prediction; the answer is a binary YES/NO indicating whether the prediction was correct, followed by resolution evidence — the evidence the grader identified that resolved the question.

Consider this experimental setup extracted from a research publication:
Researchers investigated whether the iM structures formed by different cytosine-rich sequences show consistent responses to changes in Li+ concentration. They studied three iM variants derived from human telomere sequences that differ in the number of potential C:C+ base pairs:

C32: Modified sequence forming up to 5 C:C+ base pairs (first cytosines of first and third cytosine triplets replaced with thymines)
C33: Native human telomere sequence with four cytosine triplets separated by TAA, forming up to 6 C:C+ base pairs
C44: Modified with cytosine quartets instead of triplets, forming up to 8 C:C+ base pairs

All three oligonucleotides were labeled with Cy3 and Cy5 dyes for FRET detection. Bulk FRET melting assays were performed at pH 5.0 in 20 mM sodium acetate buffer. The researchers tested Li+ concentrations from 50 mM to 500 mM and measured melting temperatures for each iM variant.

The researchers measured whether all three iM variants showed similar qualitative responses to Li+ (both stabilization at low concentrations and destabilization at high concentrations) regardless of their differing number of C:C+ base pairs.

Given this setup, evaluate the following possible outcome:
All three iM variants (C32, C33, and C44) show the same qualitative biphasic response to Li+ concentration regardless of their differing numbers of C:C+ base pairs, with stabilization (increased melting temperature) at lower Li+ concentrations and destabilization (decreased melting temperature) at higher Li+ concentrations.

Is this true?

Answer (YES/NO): NO